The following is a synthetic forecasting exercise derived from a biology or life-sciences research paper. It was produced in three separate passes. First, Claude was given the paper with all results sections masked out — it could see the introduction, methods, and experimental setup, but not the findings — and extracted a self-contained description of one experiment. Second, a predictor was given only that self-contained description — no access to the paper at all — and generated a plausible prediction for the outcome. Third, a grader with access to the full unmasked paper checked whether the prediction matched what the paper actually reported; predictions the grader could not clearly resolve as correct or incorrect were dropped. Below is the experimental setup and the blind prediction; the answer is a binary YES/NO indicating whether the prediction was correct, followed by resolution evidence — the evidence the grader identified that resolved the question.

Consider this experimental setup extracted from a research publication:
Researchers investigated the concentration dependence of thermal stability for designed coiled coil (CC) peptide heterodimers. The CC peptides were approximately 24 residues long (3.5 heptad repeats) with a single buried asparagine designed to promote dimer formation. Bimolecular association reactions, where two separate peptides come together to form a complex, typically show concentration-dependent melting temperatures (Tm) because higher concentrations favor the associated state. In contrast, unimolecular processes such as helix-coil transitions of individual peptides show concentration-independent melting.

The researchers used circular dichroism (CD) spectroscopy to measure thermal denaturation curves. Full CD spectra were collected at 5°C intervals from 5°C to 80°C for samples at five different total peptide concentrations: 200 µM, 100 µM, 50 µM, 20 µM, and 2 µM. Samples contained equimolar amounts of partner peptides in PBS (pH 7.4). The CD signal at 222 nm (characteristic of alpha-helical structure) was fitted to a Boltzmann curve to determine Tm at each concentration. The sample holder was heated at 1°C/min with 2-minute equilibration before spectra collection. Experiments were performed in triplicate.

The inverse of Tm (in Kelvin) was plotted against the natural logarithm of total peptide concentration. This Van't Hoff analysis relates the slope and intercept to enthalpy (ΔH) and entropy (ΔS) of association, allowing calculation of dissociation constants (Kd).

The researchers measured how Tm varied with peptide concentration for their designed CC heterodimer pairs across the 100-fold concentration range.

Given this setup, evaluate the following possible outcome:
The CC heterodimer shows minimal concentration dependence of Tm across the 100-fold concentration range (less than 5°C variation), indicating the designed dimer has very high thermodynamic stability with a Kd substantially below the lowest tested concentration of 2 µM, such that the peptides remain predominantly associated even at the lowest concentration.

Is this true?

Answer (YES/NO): NO